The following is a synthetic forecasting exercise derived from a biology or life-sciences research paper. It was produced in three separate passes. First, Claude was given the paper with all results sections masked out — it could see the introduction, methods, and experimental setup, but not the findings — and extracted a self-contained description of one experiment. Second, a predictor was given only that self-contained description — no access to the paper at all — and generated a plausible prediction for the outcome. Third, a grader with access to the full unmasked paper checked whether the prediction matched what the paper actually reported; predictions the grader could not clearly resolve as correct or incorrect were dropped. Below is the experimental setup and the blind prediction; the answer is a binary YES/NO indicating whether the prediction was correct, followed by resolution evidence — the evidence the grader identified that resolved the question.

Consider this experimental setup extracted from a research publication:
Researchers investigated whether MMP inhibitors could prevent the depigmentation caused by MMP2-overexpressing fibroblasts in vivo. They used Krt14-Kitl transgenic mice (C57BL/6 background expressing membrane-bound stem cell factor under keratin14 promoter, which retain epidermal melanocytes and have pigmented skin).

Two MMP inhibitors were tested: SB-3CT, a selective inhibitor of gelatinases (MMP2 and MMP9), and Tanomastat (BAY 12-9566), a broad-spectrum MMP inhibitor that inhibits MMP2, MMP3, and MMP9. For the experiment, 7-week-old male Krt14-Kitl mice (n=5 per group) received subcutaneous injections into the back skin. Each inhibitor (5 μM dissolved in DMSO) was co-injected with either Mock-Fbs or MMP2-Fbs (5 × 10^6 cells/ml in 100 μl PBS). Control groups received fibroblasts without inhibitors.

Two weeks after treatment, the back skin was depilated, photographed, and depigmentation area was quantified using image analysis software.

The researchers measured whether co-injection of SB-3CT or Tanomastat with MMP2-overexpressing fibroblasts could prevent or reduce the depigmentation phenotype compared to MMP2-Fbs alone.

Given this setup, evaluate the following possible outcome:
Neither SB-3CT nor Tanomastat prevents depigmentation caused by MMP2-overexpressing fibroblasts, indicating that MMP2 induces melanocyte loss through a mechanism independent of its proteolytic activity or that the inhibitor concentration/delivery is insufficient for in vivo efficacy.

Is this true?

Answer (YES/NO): NO